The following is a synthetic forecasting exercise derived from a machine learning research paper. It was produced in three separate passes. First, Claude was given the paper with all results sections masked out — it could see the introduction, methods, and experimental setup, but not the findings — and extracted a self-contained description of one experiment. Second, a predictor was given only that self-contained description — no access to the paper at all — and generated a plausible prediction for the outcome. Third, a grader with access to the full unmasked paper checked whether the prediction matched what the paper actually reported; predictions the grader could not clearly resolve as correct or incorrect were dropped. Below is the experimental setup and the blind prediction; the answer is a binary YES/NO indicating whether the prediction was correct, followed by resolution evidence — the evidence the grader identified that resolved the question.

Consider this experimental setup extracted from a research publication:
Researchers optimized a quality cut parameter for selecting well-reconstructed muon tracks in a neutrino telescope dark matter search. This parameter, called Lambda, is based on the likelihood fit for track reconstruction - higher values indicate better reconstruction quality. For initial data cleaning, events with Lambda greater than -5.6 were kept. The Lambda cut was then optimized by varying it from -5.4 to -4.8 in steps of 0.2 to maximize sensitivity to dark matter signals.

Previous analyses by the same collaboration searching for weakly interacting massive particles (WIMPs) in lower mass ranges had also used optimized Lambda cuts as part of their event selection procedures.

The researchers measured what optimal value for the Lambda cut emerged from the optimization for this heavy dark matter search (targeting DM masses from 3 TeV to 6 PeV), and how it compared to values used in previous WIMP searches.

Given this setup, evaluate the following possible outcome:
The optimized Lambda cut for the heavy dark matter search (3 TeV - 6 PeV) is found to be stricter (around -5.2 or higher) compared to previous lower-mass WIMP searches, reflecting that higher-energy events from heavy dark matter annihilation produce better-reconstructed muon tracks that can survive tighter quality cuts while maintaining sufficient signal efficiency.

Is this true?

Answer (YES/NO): NO